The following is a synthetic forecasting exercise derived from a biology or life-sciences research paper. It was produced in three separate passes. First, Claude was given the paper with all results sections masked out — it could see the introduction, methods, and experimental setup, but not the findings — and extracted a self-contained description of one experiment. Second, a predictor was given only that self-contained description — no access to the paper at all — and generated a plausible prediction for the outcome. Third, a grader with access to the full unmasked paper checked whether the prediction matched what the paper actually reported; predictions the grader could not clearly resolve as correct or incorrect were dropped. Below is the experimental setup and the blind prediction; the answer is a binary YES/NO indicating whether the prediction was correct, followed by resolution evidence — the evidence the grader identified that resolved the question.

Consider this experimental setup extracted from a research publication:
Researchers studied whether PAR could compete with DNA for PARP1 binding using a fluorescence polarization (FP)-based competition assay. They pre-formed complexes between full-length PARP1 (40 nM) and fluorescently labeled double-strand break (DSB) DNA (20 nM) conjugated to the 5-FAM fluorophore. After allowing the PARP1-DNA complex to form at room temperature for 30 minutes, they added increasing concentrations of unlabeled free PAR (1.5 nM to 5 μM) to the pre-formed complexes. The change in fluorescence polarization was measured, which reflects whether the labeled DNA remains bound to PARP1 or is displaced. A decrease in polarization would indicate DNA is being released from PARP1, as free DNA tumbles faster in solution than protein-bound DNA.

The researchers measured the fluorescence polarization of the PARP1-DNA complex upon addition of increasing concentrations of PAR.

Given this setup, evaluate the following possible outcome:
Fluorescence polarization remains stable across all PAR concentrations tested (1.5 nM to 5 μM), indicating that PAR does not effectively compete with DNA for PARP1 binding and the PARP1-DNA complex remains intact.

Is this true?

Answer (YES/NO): NO